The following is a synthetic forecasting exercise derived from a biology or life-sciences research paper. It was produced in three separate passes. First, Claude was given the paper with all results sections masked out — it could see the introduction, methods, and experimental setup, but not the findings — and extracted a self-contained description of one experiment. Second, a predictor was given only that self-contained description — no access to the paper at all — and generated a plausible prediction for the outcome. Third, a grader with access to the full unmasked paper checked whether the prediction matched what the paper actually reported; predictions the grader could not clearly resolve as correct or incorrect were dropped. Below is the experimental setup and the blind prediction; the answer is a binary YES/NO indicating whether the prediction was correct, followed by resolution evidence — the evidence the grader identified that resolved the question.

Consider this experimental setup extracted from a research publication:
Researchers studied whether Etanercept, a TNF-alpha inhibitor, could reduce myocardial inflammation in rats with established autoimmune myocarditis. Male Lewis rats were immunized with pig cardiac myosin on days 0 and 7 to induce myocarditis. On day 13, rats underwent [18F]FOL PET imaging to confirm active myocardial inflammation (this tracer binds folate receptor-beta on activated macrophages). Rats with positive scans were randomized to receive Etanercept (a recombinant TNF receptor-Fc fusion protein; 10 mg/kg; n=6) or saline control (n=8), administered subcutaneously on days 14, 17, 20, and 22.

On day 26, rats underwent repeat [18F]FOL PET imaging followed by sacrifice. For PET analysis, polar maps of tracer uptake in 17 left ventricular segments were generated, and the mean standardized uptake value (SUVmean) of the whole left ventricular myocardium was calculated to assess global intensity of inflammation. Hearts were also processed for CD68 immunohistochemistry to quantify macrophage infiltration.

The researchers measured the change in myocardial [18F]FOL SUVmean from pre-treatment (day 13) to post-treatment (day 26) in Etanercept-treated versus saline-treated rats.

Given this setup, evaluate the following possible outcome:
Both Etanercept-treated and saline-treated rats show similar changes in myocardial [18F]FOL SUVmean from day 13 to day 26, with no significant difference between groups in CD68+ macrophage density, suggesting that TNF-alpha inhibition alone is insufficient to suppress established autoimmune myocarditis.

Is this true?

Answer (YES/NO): YES